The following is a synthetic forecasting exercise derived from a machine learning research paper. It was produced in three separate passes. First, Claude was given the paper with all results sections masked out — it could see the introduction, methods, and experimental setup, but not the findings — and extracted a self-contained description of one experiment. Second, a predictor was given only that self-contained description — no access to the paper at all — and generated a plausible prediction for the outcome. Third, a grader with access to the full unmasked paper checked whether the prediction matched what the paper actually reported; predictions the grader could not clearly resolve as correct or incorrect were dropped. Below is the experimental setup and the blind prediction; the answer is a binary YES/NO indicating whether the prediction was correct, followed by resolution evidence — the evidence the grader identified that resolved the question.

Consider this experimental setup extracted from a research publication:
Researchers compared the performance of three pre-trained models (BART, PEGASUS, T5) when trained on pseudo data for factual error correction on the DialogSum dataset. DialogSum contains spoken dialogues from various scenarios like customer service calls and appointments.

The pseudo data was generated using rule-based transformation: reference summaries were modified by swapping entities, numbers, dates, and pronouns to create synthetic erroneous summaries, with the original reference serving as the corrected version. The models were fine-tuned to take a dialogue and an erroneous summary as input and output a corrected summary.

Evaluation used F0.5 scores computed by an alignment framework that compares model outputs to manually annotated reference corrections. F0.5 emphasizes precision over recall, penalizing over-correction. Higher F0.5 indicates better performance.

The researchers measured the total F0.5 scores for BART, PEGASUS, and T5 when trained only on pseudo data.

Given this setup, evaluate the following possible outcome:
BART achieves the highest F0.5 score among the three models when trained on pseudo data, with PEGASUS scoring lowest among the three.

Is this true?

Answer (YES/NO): NO